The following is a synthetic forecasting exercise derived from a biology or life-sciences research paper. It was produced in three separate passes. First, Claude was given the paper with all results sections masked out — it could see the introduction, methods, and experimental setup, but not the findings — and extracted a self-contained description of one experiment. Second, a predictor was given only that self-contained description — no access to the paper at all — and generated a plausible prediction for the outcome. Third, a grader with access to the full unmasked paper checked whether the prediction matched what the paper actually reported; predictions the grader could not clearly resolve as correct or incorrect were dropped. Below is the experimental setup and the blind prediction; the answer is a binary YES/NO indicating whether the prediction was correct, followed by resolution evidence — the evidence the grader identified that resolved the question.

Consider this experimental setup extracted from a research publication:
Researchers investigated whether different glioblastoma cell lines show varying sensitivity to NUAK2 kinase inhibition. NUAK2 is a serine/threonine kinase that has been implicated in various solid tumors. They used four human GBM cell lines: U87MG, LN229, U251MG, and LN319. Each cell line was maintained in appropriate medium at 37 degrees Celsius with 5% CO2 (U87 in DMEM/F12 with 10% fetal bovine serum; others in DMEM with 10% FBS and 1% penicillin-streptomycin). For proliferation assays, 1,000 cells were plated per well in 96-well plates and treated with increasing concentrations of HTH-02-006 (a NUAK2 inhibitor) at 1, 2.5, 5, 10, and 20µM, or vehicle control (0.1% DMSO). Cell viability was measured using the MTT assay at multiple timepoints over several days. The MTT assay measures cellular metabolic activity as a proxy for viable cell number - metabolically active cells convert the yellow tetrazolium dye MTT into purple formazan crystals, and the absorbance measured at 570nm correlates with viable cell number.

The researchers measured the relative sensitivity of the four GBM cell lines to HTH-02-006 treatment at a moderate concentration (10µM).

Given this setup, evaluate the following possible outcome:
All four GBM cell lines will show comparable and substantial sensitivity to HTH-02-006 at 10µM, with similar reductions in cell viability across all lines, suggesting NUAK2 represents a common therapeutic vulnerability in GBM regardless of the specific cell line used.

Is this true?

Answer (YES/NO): NO